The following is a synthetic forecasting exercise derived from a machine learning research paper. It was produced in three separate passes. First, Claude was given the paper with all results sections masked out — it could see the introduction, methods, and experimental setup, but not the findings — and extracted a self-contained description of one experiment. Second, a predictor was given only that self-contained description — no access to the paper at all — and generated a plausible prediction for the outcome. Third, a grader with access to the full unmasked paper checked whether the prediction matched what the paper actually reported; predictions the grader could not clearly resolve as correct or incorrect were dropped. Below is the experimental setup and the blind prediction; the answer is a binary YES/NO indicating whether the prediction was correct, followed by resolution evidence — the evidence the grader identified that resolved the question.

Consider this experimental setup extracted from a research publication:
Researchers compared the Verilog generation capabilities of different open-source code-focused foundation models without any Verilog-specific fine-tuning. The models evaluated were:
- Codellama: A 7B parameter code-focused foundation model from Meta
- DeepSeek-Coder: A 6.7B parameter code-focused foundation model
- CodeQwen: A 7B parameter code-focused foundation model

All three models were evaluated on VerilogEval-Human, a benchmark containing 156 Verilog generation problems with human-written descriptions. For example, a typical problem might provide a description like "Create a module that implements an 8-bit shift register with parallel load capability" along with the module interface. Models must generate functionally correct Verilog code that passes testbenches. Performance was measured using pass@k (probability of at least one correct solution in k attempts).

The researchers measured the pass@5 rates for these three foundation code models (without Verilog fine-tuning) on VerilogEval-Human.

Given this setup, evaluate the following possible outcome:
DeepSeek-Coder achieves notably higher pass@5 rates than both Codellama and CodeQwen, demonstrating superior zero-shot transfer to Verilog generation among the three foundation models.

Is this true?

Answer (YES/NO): YES